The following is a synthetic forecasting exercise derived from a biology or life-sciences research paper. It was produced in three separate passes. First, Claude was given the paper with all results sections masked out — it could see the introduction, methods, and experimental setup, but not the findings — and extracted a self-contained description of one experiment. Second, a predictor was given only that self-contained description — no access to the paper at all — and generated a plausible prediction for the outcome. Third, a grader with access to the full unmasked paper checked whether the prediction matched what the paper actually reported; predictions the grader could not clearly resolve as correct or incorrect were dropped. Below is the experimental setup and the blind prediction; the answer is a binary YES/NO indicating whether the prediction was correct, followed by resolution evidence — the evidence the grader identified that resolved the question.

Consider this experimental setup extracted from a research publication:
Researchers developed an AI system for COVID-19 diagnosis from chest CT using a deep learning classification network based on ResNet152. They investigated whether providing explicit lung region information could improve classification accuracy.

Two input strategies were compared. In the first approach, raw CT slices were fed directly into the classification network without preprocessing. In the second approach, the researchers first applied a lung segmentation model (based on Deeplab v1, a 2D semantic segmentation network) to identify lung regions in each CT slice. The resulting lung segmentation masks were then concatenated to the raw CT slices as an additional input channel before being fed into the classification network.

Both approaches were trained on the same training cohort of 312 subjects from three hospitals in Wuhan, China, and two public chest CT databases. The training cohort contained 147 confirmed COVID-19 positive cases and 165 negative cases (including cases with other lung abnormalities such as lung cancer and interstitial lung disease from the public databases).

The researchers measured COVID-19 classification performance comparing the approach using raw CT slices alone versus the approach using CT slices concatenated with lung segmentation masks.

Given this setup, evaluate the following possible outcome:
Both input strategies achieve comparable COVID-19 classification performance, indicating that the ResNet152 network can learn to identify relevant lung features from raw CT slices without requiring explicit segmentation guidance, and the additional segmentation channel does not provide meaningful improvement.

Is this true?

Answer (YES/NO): NO